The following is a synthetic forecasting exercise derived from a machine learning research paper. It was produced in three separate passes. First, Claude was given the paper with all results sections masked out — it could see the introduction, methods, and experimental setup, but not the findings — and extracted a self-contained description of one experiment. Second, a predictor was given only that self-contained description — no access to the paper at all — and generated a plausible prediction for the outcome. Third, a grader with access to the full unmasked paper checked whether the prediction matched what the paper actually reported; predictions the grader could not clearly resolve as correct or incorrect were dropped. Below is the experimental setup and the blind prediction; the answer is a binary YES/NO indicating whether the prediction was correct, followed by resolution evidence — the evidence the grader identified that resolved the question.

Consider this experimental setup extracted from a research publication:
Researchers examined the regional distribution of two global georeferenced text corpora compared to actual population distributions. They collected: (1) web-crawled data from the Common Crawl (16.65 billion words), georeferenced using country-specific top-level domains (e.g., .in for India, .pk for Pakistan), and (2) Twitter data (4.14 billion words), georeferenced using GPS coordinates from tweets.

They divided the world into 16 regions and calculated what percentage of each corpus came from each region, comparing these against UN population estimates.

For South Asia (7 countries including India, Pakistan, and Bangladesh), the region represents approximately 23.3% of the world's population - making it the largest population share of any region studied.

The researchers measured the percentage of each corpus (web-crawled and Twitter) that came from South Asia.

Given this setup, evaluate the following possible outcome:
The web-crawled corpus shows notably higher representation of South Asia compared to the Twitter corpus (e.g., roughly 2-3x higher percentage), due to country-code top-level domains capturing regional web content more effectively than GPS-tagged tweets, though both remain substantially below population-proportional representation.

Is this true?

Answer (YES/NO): NO